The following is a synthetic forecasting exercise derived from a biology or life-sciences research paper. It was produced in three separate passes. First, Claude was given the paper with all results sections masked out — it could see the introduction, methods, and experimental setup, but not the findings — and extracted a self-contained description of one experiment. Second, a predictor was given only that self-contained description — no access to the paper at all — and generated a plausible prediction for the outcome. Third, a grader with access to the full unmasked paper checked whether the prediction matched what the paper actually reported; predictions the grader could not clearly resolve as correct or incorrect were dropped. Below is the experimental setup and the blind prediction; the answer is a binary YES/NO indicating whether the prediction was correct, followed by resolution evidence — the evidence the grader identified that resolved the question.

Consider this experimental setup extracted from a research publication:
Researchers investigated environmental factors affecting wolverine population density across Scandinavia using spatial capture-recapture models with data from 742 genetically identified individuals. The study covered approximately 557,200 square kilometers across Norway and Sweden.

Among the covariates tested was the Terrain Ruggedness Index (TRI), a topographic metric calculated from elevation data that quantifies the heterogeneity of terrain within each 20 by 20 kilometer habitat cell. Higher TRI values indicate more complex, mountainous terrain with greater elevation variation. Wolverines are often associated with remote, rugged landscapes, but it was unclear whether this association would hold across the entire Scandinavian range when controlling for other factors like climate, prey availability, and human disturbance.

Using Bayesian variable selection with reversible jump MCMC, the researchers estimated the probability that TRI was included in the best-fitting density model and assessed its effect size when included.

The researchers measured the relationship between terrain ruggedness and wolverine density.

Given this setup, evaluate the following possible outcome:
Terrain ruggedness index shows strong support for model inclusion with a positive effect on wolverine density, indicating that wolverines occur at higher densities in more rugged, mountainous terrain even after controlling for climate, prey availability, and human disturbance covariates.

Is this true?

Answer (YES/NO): NO